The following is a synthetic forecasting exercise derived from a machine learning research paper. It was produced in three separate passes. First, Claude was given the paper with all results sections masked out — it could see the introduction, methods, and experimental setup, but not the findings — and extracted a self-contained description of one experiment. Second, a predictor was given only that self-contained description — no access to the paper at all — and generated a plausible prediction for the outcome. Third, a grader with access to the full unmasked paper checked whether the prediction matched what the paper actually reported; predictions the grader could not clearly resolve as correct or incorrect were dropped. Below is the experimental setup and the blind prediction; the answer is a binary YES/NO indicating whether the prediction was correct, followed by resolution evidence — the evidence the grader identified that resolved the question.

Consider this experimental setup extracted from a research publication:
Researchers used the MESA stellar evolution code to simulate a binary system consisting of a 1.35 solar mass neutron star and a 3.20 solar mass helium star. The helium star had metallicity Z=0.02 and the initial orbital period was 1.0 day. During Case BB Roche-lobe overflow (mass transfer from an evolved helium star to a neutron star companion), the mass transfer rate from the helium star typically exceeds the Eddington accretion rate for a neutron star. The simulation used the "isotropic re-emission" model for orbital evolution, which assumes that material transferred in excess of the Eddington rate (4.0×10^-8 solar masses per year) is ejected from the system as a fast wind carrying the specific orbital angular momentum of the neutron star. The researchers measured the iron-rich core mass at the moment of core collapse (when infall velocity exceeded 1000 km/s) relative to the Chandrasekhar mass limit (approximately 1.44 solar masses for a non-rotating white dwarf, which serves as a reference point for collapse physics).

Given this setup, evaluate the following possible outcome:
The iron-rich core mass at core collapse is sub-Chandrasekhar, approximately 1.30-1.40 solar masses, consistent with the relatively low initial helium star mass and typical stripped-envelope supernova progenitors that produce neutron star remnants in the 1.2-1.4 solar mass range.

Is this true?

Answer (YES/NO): NO